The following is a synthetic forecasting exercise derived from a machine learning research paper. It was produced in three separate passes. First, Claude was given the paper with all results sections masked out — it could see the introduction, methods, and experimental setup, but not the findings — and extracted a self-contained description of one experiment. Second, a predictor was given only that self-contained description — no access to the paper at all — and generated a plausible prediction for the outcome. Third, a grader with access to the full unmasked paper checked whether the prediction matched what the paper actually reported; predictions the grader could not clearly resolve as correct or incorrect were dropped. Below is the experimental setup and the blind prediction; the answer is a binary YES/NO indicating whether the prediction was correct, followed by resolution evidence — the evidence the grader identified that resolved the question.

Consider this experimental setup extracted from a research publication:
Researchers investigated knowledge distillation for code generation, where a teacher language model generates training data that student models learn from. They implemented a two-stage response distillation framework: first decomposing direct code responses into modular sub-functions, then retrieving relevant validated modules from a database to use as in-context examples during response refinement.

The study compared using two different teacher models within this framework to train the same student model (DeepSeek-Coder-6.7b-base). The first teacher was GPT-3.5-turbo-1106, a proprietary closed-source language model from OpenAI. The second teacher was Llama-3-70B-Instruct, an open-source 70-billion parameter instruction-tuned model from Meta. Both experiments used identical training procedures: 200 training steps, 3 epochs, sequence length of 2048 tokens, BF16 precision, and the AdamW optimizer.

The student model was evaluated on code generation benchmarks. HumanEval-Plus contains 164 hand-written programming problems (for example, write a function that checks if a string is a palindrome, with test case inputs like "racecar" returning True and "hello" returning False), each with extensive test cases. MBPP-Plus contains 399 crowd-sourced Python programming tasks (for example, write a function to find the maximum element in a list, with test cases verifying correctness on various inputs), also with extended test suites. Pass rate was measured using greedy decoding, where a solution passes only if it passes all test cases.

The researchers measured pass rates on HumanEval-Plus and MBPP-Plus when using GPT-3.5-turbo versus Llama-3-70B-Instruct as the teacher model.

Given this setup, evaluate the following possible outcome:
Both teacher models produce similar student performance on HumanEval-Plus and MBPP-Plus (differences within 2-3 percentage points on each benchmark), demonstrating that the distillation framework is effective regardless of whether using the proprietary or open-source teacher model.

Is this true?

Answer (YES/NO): YES